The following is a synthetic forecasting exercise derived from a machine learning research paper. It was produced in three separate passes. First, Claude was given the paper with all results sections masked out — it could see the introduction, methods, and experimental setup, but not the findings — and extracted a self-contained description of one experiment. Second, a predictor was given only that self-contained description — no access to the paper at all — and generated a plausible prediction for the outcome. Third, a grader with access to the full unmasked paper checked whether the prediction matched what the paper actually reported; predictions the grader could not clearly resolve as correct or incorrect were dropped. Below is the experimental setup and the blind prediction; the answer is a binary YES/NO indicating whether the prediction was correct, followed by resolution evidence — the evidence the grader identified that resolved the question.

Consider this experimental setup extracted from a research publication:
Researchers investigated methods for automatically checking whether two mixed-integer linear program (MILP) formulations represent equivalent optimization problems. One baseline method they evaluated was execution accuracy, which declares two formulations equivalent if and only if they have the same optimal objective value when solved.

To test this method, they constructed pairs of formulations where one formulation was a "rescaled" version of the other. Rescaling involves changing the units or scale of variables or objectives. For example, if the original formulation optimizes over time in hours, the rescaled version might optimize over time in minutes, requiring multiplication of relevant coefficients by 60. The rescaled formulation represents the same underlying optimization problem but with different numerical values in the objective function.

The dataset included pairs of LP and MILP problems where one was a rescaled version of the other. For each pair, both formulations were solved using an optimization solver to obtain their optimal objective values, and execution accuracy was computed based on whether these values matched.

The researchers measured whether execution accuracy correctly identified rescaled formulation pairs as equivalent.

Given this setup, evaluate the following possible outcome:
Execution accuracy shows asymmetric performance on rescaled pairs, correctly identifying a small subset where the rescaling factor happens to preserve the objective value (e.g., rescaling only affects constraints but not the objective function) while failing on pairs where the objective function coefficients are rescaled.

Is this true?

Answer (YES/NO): NO